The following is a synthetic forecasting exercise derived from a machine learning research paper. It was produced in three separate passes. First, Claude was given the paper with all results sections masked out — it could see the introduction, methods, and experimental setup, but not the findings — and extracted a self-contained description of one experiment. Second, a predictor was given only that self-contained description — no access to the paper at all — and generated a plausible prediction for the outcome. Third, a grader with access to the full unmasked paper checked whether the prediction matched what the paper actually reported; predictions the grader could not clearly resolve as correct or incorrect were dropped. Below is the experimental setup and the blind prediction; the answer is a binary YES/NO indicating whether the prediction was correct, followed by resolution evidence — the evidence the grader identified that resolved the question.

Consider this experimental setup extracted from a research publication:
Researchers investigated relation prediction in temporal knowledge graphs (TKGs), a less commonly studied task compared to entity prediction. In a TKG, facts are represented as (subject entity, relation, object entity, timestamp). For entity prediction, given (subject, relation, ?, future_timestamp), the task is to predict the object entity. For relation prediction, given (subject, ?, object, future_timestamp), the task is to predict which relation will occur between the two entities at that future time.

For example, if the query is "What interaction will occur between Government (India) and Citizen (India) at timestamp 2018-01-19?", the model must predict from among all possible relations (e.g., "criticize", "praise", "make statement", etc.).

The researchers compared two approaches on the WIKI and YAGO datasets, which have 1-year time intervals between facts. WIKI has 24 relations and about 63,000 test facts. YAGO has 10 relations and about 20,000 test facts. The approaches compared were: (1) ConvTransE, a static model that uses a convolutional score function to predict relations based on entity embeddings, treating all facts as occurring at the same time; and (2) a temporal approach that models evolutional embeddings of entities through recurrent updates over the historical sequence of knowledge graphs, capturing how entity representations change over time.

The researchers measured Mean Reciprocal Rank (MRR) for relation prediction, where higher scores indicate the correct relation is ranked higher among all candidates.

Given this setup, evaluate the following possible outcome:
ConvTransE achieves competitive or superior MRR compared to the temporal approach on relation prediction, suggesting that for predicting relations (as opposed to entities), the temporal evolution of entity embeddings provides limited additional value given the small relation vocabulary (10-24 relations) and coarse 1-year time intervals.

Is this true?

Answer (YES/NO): NO